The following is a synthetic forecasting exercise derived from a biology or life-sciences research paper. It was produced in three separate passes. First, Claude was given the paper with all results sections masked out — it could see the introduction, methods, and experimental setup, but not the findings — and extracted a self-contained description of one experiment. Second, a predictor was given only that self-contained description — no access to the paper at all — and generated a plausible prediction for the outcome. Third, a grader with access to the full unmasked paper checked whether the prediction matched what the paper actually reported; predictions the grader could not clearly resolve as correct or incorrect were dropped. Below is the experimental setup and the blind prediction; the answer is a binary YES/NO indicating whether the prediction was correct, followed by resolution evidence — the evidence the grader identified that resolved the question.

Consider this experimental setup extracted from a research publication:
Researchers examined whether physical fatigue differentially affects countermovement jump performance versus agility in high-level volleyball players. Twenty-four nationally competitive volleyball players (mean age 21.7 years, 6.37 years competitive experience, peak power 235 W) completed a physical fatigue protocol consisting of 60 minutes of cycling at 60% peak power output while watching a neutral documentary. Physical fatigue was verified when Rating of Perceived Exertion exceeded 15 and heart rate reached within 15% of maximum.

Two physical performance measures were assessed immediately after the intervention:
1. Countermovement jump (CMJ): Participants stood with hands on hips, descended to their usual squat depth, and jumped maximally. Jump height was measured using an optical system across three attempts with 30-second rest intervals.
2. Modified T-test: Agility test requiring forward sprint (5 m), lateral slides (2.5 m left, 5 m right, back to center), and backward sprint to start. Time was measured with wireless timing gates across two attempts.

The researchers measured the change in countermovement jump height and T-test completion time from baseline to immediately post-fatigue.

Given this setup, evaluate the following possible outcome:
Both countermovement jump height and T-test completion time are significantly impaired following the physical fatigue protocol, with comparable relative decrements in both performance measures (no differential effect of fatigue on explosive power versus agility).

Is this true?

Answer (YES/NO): YES